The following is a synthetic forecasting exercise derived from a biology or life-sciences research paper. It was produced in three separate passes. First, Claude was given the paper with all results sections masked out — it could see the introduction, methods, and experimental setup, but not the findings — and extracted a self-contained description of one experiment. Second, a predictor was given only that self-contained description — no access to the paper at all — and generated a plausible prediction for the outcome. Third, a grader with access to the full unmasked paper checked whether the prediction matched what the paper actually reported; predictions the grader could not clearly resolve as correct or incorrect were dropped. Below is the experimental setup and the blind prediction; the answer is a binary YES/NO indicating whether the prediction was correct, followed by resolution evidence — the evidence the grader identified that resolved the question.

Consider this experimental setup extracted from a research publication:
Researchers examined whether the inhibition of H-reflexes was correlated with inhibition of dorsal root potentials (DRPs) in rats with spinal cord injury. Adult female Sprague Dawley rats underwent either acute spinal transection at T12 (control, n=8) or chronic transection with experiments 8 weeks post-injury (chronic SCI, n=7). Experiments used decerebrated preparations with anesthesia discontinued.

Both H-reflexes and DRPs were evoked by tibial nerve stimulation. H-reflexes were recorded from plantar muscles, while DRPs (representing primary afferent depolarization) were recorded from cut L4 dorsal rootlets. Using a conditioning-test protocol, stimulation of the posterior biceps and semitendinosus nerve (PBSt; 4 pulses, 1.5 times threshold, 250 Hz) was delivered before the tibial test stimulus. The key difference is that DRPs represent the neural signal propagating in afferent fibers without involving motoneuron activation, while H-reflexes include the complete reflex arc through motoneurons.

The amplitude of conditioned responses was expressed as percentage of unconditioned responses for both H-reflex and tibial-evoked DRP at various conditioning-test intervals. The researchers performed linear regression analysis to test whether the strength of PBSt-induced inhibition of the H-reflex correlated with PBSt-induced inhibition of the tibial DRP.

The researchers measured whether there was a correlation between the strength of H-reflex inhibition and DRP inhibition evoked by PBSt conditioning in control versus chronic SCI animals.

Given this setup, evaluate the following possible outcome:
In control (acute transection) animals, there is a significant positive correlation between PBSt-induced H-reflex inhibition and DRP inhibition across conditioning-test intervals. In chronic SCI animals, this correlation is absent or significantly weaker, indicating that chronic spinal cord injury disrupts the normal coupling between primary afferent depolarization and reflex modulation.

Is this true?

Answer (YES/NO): YES